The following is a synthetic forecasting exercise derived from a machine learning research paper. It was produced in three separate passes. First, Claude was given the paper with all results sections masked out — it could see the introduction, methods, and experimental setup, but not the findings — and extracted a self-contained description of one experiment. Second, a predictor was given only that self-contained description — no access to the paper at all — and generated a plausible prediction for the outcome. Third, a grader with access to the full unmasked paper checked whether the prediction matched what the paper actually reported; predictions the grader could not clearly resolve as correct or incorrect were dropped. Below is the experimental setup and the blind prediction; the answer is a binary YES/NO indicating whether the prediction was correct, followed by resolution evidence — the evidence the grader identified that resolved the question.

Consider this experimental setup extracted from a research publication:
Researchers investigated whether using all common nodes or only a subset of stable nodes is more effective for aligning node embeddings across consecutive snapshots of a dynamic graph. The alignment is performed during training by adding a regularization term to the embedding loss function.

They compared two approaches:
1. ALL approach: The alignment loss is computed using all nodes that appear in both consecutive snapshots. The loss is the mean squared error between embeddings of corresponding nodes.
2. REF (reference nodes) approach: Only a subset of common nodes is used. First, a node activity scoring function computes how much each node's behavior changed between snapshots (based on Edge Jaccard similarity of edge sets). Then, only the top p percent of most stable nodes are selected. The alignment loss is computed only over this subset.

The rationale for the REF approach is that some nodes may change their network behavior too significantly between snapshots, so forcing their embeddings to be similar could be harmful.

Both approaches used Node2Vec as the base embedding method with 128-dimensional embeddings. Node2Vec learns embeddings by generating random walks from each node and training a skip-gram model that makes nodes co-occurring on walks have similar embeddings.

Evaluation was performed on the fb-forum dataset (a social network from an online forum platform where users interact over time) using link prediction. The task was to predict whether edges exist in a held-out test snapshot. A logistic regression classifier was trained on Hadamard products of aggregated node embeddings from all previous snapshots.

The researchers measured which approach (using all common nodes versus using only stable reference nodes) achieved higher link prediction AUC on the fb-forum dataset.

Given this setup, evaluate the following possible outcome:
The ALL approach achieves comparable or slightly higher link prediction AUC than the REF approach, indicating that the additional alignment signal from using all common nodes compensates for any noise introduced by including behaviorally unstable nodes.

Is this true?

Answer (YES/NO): YES